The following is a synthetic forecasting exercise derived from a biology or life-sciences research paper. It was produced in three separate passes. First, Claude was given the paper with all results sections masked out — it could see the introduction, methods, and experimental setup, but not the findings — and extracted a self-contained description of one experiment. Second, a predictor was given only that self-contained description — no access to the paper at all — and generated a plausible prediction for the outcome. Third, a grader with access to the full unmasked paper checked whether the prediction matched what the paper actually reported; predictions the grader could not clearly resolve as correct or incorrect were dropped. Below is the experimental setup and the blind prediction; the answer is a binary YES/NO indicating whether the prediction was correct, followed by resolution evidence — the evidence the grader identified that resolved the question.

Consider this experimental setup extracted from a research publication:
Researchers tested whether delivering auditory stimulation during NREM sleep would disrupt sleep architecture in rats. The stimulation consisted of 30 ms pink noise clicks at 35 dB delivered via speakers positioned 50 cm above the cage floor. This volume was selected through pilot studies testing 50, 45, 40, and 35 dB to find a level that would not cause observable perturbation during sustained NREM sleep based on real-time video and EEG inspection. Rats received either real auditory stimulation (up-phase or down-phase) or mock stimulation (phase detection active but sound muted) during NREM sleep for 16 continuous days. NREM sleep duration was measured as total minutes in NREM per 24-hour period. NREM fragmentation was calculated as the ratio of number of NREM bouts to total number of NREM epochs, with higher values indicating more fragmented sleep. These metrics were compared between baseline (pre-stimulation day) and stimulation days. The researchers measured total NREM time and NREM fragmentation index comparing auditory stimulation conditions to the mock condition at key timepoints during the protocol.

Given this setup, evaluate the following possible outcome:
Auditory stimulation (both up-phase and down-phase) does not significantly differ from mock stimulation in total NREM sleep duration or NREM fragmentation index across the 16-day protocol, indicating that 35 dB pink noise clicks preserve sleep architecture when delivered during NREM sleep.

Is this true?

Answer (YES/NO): YES